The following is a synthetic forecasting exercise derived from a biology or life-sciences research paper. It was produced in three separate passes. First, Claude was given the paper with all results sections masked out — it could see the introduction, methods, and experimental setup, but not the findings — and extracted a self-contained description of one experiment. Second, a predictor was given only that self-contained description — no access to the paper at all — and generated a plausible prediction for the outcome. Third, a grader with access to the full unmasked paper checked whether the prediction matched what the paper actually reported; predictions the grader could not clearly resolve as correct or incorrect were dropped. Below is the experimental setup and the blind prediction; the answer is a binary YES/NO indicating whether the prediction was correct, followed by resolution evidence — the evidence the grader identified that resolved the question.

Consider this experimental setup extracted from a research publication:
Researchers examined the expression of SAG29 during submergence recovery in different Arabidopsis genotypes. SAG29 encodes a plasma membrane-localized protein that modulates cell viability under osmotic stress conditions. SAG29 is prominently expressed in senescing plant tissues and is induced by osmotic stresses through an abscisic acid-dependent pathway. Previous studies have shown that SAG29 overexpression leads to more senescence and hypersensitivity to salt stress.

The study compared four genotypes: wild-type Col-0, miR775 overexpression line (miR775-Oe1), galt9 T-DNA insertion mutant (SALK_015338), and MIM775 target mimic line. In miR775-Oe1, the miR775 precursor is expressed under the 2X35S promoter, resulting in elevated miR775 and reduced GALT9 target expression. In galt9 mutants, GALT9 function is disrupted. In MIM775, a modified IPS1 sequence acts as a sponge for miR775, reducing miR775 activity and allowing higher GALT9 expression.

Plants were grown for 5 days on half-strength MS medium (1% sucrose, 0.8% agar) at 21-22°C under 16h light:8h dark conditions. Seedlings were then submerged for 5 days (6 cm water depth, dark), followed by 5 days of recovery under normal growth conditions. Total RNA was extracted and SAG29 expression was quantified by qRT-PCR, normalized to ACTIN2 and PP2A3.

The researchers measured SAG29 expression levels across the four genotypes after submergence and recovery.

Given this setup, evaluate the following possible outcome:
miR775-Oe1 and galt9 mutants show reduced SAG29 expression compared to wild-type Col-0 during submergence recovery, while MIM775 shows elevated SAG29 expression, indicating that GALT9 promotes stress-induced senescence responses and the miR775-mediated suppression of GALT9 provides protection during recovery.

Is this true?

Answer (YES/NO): YES